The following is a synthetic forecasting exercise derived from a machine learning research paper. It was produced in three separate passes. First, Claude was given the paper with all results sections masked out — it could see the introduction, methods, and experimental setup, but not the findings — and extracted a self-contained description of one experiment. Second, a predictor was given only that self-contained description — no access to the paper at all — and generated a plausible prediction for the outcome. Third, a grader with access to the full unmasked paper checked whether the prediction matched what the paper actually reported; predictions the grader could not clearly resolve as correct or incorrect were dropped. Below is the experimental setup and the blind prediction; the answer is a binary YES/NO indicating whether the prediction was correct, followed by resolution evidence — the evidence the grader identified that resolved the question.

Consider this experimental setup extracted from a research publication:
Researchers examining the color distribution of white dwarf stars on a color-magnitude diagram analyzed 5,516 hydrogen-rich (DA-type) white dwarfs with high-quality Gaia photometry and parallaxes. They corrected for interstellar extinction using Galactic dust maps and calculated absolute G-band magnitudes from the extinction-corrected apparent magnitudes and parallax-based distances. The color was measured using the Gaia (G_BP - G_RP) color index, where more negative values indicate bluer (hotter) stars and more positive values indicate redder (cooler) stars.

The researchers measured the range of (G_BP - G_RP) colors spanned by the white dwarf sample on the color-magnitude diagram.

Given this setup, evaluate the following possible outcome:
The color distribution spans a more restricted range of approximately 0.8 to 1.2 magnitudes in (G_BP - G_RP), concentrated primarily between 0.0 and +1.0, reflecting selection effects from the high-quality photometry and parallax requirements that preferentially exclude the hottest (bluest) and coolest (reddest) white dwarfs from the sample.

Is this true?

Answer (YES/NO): NO